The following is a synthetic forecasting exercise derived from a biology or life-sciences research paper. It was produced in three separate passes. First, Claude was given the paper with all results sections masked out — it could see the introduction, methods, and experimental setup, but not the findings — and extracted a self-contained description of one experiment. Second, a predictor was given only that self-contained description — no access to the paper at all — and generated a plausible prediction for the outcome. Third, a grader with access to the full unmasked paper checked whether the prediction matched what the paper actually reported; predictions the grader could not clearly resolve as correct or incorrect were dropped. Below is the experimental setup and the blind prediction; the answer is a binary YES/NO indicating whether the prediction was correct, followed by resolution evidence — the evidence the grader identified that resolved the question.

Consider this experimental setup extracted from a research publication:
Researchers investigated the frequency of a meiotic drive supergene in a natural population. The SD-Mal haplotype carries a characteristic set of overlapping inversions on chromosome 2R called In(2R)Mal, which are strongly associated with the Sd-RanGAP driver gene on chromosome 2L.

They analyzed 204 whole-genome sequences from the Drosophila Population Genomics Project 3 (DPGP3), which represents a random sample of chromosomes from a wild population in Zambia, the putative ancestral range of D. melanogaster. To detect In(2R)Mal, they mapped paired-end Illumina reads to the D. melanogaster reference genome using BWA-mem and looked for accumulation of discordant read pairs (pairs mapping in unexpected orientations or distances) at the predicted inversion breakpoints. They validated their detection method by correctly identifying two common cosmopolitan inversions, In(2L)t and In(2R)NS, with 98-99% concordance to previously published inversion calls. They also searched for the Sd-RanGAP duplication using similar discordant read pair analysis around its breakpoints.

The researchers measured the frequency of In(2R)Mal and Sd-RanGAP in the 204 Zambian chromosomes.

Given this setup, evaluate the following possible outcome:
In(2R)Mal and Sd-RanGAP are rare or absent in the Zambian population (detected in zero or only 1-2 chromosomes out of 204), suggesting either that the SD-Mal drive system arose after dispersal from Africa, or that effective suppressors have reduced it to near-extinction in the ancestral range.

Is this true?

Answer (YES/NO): NO